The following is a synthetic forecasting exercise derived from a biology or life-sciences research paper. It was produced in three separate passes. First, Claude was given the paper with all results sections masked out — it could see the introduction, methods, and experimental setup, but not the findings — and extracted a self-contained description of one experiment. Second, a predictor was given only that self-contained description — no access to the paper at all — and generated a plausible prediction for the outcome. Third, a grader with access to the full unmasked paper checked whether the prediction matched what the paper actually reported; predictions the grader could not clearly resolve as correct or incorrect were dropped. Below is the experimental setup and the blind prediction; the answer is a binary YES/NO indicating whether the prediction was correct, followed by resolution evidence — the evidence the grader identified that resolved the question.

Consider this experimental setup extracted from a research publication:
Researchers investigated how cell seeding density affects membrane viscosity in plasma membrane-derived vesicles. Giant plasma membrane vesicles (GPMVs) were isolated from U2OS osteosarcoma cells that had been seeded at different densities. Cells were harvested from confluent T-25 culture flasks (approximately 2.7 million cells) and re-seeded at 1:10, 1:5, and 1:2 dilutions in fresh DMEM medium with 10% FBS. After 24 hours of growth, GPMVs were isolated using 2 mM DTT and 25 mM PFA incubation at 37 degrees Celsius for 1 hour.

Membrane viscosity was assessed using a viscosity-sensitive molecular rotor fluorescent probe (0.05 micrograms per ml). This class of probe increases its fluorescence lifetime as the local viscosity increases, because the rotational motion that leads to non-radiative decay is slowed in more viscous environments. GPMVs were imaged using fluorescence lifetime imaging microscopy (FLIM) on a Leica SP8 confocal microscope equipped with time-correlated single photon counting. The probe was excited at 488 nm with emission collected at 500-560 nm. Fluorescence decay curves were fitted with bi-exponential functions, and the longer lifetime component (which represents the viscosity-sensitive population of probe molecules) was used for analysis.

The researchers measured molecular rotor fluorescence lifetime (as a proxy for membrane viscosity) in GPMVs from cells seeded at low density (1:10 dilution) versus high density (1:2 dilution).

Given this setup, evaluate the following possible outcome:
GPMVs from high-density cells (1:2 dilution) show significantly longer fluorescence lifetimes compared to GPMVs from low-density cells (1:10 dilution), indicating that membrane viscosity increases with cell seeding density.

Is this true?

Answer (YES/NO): YES